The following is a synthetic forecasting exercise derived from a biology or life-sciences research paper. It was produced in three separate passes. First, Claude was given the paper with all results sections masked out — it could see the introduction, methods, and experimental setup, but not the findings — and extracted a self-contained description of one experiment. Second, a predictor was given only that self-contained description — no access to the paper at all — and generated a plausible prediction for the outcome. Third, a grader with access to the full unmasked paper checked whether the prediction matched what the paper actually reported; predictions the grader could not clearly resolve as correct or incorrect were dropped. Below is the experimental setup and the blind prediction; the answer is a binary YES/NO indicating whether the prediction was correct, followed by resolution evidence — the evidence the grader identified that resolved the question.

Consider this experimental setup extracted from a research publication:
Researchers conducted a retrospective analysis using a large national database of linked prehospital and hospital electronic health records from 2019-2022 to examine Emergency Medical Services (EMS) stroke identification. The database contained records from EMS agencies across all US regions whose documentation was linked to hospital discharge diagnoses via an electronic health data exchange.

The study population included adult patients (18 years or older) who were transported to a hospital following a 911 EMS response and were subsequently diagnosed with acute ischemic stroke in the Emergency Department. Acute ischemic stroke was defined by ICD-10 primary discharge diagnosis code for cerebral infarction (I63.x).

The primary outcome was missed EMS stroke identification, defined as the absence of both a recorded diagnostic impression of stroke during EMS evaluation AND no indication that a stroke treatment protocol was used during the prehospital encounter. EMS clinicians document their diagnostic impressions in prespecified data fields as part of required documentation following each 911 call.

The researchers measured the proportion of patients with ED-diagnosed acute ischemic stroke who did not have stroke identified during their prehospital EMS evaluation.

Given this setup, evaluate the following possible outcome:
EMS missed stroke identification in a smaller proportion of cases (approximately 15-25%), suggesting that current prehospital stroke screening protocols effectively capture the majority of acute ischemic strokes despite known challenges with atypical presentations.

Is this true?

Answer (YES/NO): NO